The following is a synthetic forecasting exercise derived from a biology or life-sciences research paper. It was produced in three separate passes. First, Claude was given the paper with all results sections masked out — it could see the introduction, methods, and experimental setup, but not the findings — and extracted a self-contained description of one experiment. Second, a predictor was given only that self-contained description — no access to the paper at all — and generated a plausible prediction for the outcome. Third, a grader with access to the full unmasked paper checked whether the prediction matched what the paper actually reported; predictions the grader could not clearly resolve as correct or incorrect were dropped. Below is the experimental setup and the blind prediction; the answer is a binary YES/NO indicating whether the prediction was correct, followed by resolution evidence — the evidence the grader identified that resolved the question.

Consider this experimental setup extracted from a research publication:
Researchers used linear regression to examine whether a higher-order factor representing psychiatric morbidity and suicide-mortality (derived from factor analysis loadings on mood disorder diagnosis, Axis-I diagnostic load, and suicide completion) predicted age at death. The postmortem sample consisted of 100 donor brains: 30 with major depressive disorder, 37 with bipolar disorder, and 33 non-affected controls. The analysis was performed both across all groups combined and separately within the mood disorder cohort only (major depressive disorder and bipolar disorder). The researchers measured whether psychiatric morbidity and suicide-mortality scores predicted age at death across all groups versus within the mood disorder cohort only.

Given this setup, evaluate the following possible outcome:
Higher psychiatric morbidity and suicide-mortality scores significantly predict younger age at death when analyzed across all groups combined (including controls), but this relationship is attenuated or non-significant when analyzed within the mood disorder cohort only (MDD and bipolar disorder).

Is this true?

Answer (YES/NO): NO